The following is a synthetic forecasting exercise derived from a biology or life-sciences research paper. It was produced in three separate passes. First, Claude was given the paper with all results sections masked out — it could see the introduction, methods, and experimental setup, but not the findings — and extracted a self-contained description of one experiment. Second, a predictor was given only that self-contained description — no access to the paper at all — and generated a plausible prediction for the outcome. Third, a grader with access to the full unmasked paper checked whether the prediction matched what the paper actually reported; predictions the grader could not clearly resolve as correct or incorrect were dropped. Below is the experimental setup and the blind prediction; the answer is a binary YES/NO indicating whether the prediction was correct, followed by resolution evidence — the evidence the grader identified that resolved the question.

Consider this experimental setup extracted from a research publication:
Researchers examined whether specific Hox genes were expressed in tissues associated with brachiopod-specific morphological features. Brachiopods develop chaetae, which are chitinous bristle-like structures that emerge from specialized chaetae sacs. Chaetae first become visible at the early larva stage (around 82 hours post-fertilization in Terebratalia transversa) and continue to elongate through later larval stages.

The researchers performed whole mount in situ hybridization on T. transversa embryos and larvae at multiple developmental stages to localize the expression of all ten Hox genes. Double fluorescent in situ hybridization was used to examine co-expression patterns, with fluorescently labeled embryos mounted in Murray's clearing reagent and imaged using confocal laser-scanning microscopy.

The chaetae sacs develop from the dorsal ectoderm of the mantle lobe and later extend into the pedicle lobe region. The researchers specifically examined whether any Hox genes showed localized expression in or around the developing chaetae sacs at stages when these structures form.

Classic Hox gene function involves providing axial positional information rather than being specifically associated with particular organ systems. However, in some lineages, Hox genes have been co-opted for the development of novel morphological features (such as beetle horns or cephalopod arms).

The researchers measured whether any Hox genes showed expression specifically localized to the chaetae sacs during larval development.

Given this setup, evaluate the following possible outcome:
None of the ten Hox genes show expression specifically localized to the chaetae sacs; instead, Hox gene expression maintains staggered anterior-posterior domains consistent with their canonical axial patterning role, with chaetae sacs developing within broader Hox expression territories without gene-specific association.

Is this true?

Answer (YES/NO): NO